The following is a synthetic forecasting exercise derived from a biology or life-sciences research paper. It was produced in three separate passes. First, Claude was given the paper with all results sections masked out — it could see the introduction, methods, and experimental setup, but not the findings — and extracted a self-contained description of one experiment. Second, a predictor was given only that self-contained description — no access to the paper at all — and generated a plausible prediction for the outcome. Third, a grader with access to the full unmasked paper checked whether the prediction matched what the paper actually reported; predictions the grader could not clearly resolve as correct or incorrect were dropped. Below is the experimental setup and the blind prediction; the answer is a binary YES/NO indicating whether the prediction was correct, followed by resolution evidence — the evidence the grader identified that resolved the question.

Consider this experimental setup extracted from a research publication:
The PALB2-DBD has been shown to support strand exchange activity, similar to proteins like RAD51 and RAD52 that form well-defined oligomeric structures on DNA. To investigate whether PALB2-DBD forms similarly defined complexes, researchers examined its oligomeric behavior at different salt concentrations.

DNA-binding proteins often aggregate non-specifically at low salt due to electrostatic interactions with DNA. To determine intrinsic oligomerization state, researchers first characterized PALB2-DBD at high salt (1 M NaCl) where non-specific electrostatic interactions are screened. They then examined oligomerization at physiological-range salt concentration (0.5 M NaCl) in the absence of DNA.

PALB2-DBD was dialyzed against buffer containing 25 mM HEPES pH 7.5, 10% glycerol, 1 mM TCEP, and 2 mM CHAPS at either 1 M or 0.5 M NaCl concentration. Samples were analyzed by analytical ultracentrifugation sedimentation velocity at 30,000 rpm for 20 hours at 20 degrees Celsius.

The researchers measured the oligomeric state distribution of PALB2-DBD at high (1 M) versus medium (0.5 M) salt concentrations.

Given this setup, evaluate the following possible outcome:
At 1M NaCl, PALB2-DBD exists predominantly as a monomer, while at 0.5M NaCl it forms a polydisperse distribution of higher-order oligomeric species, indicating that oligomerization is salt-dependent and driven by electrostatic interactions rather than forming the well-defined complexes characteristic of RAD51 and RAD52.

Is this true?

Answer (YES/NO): NO